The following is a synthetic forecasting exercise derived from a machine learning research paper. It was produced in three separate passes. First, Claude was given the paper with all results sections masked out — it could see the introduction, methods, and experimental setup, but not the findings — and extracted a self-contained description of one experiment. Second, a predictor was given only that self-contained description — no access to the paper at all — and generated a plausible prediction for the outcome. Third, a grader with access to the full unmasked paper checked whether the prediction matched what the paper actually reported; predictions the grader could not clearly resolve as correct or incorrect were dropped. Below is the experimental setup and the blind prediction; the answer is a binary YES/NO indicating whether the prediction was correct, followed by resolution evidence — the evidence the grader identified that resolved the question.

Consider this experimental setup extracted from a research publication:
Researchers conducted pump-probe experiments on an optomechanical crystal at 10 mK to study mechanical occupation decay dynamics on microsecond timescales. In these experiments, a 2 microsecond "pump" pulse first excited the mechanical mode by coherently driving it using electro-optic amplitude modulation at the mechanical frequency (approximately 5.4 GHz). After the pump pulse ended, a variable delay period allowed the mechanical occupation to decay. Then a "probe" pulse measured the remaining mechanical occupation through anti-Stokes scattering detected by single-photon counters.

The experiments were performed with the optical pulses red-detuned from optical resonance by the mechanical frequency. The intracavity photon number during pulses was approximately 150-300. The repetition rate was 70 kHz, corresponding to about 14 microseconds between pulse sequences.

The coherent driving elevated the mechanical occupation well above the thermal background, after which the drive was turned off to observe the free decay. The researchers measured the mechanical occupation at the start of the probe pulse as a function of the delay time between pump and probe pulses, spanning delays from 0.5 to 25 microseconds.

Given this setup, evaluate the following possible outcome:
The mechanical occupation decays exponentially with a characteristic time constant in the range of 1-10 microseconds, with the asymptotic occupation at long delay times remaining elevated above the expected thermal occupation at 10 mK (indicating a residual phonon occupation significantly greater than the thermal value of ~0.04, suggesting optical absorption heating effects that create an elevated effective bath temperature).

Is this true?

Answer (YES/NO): NO